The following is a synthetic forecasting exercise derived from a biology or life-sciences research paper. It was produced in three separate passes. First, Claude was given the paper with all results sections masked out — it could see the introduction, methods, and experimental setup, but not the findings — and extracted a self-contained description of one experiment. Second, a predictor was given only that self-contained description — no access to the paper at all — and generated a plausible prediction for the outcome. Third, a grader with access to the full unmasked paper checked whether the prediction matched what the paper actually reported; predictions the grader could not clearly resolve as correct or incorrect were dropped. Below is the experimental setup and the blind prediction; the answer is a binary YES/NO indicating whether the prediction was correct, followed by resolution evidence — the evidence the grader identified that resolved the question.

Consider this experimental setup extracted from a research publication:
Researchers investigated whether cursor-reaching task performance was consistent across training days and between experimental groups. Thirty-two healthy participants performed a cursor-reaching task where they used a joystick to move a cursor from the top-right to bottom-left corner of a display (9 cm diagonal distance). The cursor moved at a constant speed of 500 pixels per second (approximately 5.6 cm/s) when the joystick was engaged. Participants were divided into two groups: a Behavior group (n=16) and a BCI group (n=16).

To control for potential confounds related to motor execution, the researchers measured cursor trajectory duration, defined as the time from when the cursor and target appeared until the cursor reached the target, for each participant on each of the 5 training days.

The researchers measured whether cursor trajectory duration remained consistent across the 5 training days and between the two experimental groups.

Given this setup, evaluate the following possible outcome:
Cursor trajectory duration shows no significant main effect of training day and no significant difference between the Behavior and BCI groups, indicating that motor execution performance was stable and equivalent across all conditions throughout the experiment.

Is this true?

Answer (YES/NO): YES